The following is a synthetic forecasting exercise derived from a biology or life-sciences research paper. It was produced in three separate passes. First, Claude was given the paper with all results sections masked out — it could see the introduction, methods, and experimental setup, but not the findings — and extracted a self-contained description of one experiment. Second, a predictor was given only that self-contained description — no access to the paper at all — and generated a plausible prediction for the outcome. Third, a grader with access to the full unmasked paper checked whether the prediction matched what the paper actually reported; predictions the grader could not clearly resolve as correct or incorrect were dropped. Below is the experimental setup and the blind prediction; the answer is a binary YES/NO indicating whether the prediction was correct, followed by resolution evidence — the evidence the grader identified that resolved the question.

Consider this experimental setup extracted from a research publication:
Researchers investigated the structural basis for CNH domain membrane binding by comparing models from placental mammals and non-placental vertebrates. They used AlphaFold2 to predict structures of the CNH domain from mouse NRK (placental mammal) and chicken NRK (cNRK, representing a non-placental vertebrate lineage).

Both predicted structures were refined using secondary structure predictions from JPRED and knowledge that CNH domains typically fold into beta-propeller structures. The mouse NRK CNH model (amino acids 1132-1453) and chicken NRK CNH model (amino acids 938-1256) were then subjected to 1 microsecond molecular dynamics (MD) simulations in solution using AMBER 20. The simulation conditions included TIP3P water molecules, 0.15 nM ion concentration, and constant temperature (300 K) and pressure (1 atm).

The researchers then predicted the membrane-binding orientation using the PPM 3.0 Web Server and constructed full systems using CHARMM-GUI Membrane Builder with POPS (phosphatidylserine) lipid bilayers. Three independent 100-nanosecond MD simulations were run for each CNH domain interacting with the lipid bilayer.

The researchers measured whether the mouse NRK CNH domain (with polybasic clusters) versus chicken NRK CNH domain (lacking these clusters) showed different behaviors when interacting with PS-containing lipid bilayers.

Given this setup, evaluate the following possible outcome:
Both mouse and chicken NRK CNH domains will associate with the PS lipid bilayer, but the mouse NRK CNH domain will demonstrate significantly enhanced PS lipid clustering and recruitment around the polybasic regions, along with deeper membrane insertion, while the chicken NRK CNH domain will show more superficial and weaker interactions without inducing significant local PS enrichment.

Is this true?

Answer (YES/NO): NO